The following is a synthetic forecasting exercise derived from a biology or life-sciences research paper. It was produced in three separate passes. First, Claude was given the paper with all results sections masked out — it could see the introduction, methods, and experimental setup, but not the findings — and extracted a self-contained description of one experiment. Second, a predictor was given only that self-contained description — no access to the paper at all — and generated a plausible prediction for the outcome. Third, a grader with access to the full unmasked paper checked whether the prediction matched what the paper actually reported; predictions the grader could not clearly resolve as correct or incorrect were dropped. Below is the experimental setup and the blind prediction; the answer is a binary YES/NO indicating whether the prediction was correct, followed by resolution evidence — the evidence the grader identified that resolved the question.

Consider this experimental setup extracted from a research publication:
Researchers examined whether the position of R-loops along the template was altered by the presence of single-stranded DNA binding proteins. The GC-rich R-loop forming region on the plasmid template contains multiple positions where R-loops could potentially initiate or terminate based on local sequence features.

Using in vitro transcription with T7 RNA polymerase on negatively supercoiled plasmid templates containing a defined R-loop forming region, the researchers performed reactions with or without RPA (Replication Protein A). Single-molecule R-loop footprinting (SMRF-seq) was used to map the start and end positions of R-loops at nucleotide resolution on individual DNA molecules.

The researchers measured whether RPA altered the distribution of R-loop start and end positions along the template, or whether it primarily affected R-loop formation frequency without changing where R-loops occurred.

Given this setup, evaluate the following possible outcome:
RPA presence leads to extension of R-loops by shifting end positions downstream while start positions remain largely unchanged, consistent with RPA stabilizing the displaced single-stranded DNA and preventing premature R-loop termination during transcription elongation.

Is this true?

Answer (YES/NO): NO